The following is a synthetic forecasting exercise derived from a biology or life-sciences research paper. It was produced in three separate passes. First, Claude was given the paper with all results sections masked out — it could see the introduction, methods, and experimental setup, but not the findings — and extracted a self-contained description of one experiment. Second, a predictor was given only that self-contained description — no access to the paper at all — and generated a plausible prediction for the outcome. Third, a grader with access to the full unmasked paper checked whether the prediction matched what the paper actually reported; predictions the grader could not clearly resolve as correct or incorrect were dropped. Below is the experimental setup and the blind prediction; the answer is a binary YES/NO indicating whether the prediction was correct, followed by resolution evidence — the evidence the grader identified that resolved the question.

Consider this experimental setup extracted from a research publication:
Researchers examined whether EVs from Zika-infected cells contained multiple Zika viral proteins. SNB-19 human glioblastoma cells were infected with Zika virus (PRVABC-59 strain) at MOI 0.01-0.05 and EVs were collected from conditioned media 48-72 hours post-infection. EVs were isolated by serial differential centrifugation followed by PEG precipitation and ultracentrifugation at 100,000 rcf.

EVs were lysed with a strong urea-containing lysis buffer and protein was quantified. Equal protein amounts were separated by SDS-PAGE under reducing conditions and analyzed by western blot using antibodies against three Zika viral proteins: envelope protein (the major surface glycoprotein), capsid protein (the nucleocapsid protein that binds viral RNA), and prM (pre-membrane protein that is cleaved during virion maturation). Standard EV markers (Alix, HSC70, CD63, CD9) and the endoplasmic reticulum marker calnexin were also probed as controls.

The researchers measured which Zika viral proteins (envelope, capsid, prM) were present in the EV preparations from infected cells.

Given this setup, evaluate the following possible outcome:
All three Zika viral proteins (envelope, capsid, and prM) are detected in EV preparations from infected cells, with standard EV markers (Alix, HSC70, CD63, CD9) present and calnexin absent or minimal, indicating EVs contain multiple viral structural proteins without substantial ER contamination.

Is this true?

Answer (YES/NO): NO